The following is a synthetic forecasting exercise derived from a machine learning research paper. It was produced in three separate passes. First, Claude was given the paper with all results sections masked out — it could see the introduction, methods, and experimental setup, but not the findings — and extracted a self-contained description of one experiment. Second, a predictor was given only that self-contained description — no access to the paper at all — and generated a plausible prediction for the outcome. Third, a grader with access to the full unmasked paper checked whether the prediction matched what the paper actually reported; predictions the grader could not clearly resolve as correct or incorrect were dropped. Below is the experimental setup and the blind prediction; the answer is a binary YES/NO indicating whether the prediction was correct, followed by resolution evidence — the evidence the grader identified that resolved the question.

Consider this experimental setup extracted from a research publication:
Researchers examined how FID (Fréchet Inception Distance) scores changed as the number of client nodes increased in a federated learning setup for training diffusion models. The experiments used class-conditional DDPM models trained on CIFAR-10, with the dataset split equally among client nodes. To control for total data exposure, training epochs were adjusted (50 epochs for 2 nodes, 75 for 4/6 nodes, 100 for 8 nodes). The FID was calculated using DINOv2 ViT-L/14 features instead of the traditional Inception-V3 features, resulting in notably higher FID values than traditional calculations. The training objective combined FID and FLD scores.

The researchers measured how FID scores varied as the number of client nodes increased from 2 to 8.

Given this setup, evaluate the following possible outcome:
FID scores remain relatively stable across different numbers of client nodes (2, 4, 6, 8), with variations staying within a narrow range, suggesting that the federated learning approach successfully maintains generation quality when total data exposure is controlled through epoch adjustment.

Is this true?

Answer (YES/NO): NO